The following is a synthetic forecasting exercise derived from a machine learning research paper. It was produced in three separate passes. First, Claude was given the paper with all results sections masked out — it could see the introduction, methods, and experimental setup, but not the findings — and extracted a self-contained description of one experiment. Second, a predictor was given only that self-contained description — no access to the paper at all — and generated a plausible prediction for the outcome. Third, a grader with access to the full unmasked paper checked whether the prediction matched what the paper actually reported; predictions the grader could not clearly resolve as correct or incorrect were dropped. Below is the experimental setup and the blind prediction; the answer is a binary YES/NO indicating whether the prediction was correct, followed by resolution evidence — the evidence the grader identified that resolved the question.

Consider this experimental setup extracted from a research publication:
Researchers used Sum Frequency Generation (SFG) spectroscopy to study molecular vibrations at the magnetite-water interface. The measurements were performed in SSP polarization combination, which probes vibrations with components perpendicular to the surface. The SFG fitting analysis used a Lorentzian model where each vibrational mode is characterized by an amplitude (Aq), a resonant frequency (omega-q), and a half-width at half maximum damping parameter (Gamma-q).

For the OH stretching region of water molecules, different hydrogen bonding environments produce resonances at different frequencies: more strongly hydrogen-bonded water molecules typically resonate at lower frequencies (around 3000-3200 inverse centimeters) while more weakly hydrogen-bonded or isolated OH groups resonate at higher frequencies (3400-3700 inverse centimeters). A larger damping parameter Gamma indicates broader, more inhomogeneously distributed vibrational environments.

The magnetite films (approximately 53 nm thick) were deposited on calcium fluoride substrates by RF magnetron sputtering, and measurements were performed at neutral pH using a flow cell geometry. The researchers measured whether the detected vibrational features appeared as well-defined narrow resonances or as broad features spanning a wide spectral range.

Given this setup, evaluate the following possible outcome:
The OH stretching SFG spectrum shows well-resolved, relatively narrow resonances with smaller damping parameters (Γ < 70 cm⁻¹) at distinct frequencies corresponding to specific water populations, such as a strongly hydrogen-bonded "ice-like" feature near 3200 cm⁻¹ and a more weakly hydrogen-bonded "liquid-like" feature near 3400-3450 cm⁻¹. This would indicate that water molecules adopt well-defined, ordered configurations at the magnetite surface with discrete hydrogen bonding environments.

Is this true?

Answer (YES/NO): NO